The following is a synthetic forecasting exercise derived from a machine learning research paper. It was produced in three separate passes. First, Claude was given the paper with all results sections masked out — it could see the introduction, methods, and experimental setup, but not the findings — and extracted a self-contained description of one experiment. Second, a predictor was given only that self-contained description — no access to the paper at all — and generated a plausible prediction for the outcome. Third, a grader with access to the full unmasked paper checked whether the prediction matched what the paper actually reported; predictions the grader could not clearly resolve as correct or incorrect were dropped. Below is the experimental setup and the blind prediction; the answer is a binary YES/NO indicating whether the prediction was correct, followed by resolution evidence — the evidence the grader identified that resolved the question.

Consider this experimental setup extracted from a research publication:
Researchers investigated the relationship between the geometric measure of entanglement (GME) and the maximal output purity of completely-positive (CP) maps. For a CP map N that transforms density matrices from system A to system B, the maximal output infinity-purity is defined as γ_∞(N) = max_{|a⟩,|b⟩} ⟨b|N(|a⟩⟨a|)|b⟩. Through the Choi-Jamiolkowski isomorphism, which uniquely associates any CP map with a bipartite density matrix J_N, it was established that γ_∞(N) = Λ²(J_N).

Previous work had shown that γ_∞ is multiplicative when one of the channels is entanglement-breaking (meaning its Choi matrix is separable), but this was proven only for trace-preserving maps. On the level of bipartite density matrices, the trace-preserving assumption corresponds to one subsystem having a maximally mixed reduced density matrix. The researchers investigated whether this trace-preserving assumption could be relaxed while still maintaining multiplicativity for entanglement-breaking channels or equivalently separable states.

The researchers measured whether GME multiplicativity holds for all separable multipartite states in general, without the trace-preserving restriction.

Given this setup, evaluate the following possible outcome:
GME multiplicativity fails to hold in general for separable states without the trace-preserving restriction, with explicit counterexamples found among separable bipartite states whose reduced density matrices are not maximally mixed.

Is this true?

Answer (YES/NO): NO